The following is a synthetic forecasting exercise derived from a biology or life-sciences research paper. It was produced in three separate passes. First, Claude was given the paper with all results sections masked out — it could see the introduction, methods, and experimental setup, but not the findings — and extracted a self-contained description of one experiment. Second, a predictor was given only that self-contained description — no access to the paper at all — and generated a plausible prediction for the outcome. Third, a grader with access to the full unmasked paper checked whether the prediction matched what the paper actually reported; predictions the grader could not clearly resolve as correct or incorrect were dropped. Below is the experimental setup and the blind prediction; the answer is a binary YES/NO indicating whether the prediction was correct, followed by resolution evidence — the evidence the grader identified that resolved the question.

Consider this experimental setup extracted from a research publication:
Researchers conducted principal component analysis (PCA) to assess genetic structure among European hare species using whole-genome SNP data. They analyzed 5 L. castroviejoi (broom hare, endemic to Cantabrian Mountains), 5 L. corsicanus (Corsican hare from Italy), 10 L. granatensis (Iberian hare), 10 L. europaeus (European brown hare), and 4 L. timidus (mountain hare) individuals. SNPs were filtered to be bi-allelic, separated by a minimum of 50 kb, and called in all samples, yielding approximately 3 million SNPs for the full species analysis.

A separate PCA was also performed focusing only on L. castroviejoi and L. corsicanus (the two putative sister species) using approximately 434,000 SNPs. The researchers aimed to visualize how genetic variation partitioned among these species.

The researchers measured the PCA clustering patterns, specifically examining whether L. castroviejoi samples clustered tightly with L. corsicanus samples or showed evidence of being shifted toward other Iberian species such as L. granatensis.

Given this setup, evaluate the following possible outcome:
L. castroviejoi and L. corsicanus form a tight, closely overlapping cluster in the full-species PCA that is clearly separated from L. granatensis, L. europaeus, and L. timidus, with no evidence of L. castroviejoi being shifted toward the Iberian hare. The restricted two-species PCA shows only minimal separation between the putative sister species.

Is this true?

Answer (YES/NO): NO